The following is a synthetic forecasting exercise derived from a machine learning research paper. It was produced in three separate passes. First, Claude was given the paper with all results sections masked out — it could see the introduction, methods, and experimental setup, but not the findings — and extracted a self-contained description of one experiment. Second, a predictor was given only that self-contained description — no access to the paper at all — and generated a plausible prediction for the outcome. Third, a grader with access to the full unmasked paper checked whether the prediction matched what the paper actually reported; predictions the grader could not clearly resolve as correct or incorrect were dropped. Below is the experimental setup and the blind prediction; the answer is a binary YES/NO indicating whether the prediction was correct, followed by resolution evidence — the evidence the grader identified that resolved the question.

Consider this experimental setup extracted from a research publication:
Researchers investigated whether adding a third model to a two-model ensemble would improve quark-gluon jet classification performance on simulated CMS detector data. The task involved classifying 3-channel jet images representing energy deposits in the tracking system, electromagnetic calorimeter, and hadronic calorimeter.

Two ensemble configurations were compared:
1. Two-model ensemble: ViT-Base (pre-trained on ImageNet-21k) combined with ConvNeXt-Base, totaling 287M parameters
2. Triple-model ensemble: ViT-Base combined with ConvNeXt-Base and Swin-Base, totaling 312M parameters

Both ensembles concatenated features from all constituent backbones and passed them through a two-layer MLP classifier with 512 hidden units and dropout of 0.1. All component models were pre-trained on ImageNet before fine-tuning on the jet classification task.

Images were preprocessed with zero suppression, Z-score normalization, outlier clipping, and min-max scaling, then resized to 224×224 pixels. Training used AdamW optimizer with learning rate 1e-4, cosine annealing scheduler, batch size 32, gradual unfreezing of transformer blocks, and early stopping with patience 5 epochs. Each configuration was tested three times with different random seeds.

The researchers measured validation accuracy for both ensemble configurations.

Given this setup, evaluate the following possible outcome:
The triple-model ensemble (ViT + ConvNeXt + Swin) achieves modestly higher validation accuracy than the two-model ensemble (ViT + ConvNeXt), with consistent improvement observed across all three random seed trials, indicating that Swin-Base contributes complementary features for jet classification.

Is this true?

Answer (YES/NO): NO